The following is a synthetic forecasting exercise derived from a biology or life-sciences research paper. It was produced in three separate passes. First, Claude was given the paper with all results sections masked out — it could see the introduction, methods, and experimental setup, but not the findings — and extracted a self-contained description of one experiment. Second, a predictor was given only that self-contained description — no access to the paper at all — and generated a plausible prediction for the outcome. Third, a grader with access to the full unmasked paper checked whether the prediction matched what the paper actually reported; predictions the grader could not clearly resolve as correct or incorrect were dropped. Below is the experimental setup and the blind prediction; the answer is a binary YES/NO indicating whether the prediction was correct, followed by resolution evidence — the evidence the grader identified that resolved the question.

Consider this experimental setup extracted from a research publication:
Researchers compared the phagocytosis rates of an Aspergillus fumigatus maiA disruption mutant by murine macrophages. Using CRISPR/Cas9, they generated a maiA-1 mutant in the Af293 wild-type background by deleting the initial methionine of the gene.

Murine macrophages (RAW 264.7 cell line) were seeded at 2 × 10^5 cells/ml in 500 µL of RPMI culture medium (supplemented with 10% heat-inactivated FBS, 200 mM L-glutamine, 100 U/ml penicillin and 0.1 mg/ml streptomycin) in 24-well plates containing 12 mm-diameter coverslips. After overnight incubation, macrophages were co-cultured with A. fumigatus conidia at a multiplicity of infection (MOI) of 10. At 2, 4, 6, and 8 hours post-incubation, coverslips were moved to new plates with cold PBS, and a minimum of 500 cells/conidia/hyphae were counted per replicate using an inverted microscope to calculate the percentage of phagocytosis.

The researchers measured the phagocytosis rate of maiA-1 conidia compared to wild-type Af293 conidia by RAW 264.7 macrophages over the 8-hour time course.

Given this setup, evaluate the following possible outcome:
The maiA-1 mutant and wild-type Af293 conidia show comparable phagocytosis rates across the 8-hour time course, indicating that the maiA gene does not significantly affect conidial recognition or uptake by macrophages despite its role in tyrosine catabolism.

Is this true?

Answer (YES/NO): YES